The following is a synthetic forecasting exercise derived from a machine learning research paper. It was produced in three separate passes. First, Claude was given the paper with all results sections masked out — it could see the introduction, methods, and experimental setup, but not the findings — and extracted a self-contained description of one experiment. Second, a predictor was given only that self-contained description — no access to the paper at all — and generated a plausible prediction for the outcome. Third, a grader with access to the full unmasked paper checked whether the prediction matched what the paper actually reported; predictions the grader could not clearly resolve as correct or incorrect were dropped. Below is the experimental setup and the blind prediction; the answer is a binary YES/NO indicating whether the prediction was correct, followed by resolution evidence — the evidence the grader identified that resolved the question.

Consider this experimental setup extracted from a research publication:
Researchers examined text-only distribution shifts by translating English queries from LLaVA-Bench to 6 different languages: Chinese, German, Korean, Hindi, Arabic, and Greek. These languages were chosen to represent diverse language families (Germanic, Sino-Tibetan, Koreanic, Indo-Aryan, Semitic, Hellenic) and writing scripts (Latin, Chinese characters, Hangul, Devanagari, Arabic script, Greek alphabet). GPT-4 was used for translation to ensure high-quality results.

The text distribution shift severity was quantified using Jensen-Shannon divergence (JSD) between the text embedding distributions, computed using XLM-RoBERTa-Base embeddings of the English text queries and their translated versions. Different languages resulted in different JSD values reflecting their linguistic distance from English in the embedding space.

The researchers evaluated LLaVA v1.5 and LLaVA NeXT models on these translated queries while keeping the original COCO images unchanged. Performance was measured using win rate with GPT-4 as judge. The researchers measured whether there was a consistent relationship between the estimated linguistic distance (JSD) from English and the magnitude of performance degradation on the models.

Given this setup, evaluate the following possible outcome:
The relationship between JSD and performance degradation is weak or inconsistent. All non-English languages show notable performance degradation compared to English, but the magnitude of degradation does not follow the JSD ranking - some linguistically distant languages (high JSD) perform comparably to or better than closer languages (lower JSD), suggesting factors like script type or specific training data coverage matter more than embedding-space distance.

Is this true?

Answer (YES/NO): NO